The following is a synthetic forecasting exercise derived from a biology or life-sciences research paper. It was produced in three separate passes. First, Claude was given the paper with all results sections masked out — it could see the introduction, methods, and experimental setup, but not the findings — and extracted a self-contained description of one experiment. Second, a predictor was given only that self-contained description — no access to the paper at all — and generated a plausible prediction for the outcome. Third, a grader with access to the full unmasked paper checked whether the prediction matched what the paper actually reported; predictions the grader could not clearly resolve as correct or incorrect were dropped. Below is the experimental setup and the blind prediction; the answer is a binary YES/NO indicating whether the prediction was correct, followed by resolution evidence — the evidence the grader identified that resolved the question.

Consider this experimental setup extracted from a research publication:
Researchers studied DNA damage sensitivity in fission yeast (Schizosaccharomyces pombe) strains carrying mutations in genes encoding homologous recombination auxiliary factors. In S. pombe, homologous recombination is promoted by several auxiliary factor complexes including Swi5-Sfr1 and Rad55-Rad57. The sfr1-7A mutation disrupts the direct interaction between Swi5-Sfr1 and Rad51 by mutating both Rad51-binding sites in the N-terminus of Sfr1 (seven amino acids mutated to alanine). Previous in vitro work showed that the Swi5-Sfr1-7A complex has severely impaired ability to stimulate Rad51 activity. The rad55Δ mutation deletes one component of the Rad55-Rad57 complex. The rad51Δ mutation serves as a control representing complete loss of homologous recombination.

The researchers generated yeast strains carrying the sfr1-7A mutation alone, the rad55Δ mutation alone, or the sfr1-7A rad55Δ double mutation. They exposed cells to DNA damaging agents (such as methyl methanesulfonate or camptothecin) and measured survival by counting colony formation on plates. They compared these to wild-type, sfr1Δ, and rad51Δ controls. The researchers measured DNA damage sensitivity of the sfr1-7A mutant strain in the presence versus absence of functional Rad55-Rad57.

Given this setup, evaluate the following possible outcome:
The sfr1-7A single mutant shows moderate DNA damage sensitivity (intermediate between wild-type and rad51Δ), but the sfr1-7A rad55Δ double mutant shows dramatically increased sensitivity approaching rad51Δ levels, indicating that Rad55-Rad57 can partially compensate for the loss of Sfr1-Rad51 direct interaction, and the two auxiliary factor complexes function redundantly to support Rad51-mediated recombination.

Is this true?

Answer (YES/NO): NO